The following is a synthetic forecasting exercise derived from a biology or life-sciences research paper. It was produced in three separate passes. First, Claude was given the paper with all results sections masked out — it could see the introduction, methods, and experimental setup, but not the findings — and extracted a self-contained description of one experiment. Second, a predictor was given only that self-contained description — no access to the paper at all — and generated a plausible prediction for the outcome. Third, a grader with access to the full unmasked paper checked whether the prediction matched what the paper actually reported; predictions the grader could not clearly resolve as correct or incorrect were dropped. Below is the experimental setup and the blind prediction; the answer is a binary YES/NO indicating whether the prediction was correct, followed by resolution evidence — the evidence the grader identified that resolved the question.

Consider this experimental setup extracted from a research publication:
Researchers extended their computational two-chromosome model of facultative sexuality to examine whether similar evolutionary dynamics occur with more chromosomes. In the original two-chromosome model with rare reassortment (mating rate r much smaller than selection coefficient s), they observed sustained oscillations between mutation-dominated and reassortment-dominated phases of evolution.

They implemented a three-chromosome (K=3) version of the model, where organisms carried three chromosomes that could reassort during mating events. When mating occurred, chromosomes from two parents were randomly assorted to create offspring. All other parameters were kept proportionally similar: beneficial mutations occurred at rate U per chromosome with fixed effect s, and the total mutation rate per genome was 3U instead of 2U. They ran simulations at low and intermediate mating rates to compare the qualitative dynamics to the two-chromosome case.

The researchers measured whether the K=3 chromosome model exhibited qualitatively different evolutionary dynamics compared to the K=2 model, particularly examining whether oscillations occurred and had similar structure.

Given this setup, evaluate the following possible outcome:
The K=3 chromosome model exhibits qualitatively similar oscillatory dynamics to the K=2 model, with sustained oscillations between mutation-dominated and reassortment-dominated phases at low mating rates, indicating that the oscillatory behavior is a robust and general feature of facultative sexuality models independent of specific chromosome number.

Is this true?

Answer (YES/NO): YES